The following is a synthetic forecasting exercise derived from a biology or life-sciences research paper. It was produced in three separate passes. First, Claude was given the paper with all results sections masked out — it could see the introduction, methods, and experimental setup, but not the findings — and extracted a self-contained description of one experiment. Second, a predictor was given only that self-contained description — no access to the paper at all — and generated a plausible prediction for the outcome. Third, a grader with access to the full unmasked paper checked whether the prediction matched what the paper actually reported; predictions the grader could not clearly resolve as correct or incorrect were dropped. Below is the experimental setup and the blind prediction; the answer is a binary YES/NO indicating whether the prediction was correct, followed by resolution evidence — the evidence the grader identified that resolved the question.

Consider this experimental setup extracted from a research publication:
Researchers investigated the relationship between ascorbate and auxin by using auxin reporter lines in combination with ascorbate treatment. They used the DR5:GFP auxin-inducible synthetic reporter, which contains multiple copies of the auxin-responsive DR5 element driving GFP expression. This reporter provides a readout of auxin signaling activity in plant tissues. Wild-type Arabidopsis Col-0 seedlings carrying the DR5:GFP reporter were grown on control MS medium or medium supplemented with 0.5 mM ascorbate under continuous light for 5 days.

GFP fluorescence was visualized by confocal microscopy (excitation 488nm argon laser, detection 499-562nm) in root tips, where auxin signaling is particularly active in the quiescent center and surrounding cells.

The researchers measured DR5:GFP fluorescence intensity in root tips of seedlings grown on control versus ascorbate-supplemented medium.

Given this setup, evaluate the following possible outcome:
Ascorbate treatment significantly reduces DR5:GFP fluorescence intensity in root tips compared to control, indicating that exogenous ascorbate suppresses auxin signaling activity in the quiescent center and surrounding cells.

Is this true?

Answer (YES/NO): NO